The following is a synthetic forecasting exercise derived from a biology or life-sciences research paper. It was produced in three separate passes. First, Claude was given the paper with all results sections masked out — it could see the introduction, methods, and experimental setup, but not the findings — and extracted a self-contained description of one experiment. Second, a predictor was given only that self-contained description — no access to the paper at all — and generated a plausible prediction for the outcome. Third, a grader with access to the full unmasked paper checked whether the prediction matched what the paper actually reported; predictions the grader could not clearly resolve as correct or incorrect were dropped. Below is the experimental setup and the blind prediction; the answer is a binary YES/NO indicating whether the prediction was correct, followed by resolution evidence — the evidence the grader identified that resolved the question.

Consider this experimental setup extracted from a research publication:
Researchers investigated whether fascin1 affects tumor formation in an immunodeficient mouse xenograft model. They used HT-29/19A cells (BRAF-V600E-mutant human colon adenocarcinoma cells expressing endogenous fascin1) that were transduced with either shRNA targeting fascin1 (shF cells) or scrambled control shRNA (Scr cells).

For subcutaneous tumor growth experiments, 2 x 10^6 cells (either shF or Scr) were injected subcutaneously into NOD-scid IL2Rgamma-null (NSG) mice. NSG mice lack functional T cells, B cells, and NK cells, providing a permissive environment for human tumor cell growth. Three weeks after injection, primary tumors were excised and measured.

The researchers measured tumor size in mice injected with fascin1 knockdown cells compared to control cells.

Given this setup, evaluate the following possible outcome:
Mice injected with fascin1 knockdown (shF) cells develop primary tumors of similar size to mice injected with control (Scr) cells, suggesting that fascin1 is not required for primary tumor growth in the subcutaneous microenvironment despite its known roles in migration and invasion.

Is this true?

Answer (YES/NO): NO